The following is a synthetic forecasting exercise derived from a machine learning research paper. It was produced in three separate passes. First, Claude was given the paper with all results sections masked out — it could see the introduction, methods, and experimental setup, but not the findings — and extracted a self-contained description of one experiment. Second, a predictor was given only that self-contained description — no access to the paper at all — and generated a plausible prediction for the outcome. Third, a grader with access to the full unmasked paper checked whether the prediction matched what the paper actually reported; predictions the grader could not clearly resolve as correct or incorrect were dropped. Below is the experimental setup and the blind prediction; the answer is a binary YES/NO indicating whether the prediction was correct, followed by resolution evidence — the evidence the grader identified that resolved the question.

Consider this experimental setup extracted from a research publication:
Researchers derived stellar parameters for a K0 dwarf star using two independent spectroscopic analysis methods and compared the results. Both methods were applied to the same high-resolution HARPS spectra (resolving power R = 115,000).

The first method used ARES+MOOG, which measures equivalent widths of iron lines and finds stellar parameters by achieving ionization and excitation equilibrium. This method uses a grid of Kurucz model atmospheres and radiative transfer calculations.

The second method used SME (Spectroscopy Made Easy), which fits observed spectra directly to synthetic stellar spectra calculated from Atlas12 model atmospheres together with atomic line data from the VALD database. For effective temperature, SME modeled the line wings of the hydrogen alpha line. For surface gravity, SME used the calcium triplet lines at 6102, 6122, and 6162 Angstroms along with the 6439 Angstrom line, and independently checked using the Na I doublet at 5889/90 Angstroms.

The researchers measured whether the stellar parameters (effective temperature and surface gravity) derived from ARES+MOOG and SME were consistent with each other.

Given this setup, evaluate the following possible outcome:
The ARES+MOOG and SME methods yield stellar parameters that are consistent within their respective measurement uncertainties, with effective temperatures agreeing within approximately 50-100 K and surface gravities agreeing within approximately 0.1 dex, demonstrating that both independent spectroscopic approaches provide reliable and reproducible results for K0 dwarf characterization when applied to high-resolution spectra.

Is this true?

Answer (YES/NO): YES